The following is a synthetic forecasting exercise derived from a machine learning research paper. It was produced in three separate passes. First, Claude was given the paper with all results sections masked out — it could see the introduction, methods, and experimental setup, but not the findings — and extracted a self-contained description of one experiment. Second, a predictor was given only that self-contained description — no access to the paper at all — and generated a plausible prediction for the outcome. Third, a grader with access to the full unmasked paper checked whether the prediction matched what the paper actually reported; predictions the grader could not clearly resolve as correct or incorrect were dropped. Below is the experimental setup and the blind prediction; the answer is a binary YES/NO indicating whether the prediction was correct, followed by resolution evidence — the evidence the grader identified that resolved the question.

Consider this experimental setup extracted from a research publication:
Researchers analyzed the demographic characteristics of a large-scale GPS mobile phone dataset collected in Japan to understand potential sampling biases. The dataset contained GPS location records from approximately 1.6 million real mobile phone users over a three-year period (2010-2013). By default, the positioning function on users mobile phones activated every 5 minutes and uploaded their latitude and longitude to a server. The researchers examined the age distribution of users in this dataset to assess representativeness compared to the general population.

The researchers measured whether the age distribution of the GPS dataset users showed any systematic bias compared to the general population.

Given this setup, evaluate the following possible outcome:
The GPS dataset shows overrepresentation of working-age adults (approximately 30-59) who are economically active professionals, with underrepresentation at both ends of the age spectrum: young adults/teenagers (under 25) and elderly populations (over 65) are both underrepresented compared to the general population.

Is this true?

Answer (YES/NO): NO